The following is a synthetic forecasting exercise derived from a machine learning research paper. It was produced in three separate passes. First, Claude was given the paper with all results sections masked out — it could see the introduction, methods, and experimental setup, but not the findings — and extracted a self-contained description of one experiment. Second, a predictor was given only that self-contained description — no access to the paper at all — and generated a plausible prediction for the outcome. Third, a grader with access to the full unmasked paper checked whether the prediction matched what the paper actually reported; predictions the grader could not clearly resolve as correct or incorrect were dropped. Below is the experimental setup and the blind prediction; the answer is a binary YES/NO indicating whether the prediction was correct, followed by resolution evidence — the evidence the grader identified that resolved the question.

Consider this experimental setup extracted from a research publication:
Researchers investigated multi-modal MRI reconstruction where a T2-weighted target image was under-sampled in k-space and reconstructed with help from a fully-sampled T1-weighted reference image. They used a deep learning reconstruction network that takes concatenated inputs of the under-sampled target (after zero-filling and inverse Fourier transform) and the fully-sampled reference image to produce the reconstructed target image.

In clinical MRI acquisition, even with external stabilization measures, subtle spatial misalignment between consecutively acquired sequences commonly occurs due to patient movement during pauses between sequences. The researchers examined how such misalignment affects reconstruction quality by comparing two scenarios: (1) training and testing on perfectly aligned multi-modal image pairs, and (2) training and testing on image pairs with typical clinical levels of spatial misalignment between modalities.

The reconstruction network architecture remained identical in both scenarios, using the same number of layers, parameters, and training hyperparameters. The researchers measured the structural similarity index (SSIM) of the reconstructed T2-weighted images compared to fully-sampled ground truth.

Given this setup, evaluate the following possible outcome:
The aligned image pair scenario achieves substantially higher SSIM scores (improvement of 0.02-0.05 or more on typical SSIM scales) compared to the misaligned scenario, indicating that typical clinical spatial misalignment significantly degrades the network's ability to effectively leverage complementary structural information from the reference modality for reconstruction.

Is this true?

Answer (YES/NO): NO